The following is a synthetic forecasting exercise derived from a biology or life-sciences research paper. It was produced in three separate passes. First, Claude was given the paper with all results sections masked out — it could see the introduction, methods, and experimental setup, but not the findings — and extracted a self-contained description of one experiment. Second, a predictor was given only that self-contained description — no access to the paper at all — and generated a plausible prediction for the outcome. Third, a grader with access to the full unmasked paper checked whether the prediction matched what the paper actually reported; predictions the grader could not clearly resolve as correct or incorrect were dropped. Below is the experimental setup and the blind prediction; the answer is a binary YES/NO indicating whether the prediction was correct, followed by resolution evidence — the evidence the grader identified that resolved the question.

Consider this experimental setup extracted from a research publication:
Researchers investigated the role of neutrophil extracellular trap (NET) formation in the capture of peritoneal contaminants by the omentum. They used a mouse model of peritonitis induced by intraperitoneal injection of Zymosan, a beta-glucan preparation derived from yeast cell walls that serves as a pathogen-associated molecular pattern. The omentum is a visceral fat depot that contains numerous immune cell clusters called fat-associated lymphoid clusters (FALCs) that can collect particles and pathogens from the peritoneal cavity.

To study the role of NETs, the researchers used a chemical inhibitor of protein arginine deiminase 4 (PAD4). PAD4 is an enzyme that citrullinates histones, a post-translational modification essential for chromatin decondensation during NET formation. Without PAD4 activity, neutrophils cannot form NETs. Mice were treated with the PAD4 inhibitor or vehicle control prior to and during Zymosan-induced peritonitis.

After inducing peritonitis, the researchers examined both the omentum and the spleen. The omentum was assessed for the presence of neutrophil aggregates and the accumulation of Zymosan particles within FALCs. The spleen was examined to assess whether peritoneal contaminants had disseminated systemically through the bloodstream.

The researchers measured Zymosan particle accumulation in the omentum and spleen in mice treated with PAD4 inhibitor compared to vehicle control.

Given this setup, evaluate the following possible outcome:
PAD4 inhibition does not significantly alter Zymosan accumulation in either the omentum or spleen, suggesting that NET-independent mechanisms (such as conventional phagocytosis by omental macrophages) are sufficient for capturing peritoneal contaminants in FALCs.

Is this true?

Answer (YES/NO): NO